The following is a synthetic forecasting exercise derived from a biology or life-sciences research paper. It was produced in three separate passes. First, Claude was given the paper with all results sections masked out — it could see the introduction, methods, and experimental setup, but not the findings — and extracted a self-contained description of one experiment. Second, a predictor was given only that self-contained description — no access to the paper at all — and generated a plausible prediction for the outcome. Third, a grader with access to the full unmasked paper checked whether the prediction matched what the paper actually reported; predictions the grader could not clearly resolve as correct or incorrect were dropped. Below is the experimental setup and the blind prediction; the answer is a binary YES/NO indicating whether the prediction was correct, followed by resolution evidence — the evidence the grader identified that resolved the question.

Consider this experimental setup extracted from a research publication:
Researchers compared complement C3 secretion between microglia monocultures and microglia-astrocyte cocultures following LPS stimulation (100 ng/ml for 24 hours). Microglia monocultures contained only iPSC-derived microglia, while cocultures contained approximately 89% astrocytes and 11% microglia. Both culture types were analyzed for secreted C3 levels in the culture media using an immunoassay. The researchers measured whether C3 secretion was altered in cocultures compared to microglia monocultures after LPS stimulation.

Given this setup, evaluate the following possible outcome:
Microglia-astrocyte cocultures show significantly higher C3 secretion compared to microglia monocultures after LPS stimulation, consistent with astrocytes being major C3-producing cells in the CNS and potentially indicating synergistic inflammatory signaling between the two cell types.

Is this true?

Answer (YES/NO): YES